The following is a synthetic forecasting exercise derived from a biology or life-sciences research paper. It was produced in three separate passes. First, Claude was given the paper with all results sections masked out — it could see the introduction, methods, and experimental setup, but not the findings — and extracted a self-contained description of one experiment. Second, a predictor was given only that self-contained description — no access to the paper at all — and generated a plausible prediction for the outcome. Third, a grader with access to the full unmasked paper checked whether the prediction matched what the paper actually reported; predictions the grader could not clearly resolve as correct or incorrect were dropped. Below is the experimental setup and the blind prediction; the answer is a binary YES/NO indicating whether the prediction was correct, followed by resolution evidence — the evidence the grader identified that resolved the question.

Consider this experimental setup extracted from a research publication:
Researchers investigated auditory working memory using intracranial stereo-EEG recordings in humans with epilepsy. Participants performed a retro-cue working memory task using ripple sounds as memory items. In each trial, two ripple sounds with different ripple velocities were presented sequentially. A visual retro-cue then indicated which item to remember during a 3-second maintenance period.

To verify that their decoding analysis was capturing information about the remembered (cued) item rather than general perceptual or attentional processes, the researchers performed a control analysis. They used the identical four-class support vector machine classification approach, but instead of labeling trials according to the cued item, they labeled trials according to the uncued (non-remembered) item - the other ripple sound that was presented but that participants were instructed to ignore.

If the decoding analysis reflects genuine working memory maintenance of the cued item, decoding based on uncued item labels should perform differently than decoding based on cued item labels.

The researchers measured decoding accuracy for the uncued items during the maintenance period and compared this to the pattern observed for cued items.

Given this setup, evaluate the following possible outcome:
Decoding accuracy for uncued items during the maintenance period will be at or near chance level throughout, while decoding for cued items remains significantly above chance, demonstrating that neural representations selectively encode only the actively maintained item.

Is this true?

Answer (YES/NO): YES